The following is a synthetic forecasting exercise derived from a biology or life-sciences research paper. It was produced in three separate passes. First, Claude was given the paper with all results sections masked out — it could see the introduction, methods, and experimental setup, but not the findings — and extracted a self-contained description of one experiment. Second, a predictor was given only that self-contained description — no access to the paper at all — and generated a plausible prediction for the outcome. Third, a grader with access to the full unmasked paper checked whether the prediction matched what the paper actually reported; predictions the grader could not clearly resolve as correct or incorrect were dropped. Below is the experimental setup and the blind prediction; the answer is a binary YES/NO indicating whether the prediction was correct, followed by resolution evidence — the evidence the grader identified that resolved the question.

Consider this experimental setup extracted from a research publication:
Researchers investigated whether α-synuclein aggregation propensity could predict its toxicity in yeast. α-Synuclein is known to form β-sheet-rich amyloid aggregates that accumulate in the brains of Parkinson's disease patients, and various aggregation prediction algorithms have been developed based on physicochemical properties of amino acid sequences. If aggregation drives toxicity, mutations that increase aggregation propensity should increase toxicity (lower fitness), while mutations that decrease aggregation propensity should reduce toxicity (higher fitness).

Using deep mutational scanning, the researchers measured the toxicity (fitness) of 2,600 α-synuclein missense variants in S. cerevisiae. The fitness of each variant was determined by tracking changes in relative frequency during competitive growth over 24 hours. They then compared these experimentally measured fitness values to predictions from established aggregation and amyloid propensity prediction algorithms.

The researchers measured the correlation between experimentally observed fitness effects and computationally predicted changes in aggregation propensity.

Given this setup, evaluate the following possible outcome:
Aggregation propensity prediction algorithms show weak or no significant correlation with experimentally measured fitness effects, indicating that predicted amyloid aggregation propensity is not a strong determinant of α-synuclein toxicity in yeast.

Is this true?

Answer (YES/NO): YES